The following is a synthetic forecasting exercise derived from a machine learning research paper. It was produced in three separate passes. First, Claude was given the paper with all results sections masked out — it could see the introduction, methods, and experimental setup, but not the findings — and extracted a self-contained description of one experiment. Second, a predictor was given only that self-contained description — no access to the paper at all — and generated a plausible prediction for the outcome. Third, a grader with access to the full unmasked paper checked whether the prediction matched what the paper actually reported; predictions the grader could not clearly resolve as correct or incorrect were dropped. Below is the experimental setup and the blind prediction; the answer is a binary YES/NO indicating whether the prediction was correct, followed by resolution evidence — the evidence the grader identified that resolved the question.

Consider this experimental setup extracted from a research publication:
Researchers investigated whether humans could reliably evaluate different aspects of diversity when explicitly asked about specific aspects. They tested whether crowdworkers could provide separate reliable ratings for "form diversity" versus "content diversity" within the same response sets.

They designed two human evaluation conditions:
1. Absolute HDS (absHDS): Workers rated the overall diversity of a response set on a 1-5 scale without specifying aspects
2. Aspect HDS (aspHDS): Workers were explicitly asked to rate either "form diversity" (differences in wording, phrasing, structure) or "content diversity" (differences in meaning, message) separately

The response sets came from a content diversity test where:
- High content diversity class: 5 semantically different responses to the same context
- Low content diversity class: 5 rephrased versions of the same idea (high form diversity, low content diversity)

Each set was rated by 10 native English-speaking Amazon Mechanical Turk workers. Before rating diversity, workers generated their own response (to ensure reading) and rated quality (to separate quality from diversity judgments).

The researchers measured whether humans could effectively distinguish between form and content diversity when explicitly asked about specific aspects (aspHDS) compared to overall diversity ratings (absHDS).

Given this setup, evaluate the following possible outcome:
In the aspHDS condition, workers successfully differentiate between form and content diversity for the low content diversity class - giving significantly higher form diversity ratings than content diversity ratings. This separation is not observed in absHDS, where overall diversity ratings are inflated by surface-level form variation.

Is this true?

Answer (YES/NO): NO